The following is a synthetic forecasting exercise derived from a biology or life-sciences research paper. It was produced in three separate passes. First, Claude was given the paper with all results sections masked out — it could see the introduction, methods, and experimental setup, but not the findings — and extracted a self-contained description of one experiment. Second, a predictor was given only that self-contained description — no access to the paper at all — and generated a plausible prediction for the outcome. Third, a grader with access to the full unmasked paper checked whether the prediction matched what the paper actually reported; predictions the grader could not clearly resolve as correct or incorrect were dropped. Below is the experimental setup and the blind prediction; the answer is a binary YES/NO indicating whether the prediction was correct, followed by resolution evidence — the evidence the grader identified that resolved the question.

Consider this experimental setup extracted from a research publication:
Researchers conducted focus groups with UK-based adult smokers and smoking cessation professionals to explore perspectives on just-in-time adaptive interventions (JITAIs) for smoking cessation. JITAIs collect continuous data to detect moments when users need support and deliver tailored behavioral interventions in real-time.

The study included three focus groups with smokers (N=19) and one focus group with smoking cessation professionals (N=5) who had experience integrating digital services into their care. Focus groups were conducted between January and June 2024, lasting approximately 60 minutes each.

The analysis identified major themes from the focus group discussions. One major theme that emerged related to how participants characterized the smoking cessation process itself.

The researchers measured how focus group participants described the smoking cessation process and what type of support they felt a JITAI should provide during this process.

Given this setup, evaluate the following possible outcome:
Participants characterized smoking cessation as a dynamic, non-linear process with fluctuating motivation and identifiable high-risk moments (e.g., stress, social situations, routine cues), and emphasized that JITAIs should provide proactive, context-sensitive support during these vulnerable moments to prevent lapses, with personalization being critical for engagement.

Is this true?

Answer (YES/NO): YES